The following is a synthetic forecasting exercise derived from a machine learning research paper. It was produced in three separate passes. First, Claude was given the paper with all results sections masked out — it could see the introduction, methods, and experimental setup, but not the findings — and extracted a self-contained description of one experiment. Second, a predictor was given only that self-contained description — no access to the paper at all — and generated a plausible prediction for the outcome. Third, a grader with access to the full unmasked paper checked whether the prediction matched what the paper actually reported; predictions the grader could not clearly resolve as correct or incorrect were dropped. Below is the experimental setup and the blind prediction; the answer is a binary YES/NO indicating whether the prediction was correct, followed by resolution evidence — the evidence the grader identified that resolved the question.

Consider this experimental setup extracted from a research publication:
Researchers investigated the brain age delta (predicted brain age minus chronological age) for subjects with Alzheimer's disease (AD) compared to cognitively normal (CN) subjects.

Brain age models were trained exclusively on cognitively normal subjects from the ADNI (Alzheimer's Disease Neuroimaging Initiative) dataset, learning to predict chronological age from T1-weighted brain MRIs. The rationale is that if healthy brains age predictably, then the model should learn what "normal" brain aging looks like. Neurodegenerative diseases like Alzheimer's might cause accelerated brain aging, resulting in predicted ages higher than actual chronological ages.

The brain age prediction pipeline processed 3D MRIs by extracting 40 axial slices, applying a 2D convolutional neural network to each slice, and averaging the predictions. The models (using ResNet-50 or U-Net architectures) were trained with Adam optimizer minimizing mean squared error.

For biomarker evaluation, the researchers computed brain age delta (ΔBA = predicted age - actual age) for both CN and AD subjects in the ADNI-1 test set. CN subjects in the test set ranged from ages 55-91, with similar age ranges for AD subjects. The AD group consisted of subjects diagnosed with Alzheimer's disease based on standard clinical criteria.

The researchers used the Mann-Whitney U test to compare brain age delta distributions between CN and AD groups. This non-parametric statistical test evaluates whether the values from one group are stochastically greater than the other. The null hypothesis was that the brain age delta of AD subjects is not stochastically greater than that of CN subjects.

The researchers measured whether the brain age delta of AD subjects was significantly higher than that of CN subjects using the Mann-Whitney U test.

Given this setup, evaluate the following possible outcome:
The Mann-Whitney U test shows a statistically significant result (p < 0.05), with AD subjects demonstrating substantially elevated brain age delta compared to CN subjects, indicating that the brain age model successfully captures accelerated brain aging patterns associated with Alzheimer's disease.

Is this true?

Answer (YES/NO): YES